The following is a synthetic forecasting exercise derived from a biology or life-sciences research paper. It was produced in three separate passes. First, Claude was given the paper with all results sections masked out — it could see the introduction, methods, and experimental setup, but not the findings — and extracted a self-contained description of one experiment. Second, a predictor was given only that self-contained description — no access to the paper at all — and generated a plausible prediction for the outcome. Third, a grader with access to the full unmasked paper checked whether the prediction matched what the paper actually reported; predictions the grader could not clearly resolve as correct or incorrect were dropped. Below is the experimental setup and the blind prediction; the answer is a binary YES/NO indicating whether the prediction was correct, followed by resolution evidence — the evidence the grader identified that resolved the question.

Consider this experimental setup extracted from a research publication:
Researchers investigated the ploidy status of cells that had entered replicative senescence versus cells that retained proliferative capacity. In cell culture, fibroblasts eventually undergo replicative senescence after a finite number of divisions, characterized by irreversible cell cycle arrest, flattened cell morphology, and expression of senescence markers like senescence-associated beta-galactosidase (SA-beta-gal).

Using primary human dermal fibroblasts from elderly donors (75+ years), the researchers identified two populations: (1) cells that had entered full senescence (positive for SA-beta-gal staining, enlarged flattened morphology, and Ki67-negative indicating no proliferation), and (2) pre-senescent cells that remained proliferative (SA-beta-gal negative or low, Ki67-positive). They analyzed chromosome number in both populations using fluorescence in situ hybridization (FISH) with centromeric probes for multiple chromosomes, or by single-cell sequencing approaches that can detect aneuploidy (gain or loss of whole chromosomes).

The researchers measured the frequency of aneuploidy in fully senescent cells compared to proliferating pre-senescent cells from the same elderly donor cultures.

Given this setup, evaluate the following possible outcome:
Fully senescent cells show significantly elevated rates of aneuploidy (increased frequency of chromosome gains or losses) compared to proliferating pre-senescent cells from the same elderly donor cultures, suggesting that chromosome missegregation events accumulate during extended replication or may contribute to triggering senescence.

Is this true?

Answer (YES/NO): YES